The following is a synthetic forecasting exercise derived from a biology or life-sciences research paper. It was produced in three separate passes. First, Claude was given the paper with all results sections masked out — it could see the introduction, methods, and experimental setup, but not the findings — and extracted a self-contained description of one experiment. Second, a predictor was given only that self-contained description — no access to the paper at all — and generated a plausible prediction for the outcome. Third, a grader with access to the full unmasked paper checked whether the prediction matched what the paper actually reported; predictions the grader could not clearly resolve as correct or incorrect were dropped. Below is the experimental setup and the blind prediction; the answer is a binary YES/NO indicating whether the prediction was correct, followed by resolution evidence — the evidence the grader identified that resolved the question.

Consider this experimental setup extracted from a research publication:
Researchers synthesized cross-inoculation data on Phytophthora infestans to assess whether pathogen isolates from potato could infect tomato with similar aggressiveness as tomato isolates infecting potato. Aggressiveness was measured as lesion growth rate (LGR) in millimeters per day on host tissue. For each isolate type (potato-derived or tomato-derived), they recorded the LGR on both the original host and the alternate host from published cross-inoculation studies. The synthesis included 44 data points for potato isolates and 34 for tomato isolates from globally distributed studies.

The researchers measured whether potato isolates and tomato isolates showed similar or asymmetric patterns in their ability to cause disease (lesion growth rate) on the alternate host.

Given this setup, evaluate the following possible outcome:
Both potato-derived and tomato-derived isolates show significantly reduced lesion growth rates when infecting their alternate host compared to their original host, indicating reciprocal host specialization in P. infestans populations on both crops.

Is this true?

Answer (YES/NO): YES